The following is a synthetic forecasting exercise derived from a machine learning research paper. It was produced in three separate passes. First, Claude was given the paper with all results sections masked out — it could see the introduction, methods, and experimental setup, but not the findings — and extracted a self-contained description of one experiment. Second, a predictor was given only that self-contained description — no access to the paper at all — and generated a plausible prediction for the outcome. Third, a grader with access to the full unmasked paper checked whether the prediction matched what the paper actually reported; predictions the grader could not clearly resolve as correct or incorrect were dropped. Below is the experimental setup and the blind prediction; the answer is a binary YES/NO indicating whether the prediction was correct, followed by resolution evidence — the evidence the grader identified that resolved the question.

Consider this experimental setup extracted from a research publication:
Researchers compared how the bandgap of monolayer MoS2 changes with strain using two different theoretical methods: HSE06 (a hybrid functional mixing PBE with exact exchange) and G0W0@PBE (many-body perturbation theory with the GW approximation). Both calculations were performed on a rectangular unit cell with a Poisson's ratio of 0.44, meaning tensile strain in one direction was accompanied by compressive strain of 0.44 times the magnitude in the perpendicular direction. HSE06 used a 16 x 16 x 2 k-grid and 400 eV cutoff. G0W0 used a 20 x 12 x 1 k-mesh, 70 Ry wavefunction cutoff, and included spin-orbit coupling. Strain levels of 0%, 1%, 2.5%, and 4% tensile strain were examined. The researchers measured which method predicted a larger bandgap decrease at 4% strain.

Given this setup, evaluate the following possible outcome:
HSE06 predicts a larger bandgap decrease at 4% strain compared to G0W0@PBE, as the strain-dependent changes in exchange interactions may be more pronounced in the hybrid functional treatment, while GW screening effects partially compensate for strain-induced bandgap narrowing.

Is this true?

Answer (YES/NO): YES